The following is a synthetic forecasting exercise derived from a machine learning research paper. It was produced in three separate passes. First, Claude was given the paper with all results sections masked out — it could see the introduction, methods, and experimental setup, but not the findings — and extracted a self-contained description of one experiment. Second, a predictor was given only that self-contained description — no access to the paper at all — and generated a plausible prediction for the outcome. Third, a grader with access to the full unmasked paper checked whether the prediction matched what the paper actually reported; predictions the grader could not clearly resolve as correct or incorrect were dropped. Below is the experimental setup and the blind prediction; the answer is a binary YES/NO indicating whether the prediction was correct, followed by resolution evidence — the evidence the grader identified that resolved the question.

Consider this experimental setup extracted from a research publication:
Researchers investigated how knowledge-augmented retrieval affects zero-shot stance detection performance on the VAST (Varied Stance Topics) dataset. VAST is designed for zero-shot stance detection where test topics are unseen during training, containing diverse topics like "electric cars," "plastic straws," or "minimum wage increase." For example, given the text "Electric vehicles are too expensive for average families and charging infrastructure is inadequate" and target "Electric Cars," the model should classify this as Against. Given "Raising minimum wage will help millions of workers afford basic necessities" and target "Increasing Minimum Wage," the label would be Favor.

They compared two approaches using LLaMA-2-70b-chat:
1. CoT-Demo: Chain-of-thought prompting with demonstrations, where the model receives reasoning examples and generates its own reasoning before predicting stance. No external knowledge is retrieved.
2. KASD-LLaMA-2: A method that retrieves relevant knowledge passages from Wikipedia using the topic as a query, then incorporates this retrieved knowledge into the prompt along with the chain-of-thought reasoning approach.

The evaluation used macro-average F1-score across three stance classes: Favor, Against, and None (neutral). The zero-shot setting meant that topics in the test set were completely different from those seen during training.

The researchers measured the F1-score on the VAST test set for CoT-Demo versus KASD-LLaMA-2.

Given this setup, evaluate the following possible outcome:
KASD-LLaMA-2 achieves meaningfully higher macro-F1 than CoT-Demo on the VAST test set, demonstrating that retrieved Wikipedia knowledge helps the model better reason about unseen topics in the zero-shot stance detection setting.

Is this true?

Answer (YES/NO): NO